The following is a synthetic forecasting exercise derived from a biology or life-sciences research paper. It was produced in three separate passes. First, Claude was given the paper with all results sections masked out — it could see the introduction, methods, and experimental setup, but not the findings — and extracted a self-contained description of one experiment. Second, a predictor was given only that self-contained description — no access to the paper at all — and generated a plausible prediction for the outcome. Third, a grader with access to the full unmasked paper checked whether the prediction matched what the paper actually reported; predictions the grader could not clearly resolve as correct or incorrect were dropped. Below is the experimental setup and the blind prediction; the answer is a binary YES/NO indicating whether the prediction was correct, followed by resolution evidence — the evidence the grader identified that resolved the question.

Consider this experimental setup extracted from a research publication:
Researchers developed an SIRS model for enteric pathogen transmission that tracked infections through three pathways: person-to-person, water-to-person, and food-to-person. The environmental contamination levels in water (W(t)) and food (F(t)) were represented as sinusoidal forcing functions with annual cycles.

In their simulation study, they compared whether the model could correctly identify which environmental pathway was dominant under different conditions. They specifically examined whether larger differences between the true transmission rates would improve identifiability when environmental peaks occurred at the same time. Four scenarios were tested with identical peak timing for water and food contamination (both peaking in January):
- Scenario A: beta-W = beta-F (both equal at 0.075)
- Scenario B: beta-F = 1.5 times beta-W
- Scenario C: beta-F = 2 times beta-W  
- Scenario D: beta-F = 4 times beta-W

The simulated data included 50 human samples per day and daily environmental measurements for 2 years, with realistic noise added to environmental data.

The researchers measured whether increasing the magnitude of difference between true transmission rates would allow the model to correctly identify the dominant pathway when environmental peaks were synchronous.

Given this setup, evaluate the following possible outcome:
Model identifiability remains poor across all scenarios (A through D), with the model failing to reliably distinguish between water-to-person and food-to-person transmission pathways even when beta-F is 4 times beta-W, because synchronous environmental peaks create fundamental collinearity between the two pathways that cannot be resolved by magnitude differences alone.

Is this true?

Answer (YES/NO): YES